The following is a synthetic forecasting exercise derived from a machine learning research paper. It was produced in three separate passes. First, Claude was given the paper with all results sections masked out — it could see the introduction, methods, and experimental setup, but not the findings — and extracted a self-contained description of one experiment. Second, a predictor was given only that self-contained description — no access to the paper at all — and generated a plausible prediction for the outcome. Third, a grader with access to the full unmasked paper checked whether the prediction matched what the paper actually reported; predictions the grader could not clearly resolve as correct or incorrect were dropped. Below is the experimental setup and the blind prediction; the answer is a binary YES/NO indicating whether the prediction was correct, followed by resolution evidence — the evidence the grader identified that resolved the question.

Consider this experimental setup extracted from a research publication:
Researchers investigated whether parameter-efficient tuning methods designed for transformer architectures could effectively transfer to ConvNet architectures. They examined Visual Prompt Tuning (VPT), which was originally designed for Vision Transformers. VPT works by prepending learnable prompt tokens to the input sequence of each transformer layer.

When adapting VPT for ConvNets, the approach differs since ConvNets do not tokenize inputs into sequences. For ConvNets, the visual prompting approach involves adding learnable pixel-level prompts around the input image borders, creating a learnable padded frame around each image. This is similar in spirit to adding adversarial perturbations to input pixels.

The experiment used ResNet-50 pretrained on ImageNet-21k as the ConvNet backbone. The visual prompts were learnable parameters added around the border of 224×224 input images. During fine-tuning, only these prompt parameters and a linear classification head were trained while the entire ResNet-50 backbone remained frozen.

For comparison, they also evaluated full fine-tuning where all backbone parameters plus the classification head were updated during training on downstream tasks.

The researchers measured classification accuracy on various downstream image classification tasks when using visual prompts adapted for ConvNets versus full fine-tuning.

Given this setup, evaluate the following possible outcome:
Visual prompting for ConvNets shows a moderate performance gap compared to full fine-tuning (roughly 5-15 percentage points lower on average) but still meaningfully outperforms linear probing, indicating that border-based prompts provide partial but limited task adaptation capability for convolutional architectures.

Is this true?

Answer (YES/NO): NO